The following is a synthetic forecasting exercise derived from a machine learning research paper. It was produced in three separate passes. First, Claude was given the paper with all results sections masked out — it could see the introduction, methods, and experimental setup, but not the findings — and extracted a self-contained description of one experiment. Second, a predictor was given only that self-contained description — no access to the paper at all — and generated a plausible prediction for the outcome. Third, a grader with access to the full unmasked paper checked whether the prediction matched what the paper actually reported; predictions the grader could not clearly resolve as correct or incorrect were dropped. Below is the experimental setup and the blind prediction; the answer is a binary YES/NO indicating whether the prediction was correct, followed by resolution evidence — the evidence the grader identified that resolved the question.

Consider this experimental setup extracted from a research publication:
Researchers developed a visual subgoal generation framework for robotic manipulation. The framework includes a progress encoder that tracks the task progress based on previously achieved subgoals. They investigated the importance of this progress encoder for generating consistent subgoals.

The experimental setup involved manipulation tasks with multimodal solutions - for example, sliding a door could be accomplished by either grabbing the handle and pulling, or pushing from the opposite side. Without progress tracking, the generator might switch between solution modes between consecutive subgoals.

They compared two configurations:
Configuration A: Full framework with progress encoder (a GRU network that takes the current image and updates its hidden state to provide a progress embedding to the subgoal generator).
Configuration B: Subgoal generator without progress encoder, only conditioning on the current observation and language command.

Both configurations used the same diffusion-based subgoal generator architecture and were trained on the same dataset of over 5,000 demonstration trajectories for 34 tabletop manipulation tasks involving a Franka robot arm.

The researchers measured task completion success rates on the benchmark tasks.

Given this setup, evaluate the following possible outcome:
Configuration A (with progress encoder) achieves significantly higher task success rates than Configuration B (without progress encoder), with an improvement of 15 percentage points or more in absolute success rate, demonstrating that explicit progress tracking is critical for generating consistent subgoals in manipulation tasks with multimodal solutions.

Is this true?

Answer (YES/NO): NO